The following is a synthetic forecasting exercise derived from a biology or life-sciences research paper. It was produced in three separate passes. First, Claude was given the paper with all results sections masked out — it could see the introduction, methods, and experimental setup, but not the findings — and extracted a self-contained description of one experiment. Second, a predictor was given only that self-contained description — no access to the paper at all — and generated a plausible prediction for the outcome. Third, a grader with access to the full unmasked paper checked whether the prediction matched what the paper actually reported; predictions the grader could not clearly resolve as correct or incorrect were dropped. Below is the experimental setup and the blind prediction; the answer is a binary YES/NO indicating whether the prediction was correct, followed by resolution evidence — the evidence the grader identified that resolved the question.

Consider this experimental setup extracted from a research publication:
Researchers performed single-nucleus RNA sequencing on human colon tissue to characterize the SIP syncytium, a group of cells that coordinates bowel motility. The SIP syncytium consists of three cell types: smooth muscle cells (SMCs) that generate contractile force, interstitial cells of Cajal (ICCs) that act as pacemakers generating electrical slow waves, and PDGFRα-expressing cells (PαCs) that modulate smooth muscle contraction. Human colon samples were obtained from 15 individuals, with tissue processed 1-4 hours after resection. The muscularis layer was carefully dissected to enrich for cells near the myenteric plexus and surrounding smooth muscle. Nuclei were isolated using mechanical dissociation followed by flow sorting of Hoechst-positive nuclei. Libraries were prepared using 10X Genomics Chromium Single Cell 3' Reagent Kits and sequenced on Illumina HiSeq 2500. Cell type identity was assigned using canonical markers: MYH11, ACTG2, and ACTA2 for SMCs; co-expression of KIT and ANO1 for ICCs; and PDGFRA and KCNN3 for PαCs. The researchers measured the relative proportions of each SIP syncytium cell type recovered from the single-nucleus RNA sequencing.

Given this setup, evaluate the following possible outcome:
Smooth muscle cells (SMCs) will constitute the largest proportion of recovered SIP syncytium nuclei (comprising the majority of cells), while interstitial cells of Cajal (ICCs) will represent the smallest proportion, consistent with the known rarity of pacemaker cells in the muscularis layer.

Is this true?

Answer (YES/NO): YES